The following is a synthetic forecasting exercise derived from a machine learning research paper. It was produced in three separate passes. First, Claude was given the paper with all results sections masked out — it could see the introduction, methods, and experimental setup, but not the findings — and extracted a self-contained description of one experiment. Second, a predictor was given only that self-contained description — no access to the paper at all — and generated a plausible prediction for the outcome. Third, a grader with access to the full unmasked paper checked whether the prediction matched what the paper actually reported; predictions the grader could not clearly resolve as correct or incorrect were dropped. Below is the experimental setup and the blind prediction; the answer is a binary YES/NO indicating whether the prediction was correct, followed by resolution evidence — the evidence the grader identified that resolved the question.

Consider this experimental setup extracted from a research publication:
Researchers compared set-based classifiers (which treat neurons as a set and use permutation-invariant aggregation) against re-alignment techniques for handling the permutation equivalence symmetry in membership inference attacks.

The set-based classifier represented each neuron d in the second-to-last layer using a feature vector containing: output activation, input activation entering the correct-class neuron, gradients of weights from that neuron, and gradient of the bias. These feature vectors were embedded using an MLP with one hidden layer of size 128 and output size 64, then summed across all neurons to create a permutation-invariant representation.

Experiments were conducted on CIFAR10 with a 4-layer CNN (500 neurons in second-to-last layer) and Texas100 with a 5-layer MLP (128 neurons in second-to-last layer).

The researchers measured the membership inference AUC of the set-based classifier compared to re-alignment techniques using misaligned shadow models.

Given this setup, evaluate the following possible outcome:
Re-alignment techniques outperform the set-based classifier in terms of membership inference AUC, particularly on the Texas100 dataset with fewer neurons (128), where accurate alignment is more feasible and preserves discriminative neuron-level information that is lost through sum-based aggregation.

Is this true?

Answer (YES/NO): NO